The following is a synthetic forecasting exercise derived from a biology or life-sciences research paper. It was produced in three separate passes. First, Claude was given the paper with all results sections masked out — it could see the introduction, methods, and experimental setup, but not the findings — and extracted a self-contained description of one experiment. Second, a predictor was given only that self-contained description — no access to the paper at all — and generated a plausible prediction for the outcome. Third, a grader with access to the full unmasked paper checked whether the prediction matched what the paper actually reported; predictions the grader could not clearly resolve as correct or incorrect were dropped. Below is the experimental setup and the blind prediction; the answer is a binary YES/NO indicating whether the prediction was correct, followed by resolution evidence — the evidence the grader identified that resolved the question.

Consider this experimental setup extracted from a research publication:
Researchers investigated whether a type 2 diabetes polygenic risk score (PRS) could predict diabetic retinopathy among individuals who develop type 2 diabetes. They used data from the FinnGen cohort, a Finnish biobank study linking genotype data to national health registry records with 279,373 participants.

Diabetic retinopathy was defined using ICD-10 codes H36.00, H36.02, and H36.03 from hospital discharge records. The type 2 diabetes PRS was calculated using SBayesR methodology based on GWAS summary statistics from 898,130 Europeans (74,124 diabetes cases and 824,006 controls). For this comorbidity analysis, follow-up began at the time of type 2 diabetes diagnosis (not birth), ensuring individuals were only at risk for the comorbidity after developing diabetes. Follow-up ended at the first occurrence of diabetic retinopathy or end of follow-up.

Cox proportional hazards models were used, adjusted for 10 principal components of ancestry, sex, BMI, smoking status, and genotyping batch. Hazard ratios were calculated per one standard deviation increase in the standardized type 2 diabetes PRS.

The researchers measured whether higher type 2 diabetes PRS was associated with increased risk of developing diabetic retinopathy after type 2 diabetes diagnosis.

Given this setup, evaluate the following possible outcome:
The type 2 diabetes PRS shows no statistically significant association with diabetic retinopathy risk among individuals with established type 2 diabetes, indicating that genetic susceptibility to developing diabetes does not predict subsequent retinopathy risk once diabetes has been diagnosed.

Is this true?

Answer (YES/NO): NO